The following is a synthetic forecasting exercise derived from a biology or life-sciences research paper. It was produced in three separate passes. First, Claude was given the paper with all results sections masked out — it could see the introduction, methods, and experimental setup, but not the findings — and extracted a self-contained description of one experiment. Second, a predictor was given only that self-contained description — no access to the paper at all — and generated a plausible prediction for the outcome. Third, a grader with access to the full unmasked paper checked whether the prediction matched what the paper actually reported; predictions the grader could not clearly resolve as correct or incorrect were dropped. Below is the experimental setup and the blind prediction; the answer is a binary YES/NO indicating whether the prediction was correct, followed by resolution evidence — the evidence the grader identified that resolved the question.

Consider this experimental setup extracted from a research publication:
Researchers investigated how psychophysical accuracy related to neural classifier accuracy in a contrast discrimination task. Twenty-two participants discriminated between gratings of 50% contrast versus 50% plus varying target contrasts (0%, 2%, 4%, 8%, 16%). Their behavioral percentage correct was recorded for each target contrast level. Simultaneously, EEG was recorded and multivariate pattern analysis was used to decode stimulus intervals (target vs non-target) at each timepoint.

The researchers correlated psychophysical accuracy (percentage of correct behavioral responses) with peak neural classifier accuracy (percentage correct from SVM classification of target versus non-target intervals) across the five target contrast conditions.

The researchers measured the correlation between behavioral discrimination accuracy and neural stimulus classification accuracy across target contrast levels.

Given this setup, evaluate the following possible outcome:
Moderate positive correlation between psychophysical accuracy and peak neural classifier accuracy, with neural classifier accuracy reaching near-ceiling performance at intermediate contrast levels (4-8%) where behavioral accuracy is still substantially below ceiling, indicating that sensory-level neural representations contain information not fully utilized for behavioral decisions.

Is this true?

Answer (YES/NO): NO